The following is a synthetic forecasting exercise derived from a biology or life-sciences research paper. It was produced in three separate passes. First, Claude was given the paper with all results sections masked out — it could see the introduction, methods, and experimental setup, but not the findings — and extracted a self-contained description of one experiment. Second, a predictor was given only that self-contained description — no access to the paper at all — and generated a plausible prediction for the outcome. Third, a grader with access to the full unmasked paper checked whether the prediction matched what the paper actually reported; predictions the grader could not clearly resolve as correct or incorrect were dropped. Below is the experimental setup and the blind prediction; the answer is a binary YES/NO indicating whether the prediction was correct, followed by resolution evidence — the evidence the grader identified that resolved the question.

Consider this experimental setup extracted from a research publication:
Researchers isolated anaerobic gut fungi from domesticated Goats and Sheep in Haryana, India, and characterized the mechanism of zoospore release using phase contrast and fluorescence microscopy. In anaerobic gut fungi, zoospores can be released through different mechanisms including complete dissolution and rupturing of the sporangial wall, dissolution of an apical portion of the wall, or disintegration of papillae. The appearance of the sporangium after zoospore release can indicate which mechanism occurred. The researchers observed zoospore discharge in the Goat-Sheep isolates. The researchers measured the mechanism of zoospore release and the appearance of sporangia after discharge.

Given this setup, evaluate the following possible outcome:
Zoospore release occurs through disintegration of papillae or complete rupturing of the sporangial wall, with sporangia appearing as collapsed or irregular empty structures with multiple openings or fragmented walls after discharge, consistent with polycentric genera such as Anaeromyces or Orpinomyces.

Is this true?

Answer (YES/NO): NO